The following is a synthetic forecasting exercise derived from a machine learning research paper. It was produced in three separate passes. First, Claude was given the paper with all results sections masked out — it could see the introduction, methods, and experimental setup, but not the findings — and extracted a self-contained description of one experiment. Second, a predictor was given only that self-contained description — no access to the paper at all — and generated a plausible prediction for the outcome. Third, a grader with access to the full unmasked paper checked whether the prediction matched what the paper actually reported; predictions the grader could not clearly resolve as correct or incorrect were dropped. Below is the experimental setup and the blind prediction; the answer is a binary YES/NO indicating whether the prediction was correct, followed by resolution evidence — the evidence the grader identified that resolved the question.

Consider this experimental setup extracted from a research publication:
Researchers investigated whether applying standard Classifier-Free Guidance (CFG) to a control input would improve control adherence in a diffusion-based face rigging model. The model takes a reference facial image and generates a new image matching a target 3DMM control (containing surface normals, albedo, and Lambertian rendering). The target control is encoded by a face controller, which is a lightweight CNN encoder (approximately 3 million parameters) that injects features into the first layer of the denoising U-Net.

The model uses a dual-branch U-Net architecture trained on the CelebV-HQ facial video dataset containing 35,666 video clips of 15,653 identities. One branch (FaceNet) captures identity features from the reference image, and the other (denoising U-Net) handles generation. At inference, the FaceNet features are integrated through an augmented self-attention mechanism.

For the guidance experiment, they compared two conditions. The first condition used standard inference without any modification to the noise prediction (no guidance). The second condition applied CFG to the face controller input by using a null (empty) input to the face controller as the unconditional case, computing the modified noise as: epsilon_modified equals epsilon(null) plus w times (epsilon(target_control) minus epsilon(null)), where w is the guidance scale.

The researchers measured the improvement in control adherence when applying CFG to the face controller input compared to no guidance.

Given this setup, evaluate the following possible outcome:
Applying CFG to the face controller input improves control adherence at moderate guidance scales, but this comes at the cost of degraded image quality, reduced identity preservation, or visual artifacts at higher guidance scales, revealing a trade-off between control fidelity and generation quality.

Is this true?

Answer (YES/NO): NO